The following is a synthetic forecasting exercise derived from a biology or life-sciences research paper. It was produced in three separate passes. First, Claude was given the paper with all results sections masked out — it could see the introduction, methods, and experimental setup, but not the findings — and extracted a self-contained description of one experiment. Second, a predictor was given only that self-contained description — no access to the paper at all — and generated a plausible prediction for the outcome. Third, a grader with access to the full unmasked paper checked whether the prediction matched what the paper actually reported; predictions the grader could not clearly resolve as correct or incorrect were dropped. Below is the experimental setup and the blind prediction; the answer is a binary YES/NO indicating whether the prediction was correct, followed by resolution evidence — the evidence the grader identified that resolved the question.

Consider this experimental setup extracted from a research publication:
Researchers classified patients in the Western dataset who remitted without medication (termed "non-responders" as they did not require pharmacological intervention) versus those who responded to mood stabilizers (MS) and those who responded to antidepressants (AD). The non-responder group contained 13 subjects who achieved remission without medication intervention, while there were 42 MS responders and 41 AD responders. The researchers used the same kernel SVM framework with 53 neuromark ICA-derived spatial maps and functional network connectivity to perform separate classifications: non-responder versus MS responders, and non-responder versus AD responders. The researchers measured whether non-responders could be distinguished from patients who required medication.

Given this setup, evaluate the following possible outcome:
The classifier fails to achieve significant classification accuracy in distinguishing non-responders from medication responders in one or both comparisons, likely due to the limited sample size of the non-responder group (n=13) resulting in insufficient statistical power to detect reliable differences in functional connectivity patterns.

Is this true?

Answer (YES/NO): NO